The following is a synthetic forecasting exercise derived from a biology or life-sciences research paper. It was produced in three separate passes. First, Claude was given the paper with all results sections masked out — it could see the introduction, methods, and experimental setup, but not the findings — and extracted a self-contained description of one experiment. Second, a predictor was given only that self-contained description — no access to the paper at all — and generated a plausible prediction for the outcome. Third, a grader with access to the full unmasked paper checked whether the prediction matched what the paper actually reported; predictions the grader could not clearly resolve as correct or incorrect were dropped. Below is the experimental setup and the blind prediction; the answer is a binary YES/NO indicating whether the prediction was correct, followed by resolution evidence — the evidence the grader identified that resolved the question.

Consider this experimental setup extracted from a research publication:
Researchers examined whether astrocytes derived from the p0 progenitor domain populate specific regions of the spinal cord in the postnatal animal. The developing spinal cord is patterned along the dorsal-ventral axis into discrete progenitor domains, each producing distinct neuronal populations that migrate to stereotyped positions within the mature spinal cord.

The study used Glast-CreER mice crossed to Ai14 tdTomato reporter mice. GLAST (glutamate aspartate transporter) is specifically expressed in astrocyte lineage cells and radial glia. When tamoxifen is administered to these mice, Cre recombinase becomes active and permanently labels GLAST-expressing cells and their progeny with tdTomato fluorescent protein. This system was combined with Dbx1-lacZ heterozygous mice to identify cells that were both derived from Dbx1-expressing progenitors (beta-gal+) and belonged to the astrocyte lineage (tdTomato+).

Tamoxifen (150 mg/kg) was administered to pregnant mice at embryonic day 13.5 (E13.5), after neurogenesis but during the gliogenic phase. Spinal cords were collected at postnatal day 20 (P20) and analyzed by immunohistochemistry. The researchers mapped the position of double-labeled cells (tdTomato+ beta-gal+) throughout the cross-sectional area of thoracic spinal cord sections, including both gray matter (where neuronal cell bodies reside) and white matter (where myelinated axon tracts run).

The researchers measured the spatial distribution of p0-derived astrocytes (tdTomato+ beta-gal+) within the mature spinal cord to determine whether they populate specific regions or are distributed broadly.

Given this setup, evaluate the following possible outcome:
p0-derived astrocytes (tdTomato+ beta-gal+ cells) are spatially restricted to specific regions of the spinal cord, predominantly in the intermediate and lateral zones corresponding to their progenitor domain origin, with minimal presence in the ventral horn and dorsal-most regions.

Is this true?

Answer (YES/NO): YES